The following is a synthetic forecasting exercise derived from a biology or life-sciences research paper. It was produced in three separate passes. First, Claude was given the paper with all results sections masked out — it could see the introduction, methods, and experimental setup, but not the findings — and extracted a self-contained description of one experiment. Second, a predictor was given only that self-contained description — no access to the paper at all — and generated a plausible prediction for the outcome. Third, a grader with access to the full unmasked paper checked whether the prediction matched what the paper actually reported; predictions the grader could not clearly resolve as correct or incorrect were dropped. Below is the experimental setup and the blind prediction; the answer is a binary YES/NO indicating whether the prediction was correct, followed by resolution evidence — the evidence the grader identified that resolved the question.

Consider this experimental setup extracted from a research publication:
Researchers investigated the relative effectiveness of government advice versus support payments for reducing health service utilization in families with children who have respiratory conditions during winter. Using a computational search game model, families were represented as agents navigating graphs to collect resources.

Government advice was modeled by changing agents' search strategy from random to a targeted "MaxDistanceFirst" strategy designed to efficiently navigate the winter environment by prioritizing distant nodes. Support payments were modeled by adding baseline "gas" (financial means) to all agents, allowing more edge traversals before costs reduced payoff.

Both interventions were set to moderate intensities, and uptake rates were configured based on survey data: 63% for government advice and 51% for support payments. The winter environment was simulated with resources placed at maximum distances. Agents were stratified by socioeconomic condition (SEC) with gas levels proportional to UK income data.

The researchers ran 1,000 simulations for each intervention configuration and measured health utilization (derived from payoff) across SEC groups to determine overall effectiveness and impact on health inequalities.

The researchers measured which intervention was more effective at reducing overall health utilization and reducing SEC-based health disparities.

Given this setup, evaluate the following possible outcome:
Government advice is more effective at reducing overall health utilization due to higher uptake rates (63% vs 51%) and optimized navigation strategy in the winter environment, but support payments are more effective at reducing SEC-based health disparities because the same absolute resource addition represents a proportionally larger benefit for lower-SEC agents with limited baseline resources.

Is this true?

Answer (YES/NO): NO